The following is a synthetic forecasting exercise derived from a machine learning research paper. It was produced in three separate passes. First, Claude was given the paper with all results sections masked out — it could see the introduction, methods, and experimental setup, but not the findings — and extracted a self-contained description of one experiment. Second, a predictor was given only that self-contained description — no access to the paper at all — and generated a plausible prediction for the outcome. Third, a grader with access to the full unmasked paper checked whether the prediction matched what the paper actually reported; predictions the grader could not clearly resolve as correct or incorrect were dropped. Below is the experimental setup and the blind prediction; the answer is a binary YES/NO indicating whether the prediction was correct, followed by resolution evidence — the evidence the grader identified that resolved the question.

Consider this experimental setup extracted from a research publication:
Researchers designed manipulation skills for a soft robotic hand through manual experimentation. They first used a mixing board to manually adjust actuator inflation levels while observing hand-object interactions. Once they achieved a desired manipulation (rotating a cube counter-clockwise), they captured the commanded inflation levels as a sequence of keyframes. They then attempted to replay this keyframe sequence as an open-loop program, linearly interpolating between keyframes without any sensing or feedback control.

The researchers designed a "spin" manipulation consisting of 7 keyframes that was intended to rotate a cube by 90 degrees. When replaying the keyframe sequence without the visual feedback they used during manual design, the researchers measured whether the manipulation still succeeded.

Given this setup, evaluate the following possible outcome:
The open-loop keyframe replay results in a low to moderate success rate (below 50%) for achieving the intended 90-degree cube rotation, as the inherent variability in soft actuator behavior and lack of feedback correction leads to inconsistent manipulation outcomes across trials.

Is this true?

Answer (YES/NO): NO